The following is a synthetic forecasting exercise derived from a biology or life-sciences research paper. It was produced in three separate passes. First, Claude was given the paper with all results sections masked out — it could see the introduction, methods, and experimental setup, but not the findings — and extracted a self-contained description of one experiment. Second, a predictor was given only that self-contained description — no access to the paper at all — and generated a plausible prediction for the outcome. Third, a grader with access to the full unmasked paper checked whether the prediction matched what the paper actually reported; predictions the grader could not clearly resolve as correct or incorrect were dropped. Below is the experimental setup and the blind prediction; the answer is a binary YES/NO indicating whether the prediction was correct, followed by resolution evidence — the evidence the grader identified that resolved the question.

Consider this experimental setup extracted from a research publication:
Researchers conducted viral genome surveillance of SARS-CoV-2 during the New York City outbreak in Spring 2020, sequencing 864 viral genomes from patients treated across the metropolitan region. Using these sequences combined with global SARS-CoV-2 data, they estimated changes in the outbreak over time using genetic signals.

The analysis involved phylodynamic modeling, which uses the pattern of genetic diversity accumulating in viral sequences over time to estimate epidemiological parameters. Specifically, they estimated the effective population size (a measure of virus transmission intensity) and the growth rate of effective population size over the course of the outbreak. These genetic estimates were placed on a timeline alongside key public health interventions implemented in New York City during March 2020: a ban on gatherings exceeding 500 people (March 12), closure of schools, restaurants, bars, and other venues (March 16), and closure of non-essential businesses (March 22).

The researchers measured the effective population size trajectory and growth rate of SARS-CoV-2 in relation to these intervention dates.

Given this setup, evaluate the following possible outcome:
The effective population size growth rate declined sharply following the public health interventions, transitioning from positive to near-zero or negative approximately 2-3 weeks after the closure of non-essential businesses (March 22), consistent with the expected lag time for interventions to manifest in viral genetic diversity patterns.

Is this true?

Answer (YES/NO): NO